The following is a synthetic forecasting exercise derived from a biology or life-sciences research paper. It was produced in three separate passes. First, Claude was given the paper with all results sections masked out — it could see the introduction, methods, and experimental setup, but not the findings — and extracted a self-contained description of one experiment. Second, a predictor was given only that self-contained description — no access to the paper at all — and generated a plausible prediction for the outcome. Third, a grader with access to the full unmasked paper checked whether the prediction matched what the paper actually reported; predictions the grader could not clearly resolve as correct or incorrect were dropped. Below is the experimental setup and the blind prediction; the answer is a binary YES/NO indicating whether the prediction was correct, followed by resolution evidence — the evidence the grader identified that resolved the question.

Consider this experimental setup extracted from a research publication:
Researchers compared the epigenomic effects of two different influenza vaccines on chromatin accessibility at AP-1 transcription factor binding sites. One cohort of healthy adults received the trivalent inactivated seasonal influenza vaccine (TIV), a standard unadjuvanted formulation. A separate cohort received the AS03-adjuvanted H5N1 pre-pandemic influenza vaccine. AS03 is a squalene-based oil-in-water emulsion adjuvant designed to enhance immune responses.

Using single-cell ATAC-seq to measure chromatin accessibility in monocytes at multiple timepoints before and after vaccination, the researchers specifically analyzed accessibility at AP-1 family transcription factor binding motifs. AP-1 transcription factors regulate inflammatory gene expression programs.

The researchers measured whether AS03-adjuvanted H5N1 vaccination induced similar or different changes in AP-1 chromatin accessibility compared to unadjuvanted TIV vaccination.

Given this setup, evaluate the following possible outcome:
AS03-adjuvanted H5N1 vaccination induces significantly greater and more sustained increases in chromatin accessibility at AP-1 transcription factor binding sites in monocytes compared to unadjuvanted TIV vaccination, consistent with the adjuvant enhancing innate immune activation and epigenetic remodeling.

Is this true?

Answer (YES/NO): NO